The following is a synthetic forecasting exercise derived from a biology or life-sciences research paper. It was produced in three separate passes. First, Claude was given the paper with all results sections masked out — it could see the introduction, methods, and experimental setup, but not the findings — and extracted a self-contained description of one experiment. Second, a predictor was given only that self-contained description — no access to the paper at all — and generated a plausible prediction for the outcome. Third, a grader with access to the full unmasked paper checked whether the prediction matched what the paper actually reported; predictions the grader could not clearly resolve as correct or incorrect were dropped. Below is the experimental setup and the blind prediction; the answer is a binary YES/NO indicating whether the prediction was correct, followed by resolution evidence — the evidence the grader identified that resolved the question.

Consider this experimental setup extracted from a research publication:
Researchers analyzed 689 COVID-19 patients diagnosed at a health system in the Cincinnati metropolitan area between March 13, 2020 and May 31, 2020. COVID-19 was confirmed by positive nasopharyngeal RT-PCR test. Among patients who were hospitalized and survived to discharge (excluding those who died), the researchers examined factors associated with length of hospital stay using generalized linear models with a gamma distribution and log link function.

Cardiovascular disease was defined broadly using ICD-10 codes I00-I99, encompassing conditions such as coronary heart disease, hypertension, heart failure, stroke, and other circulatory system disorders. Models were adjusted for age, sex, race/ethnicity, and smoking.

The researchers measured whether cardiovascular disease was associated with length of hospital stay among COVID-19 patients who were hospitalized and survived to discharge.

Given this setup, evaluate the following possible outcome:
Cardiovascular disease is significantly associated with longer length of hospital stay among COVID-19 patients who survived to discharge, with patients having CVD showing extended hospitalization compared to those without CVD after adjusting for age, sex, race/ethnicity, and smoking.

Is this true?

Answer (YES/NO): YES